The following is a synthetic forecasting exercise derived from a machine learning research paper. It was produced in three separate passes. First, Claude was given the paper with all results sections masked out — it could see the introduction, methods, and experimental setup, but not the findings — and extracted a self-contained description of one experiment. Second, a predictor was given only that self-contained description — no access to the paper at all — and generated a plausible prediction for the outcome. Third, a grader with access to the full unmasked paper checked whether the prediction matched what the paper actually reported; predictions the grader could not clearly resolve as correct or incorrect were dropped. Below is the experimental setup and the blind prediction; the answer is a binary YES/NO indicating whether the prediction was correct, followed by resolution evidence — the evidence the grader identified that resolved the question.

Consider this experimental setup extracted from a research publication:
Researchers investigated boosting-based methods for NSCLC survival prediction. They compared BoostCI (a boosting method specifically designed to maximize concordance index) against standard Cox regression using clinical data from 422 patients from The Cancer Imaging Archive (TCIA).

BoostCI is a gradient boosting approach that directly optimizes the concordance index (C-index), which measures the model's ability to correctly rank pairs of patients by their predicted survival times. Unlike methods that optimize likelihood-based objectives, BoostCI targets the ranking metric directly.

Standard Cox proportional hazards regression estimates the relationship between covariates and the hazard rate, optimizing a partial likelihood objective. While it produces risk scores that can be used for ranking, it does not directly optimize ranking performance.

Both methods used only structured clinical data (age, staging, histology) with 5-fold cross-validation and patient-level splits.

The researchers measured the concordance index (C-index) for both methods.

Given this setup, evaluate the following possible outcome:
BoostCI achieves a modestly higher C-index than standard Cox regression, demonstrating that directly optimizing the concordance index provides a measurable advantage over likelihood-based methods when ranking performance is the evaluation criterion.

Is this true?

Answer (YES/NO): YES